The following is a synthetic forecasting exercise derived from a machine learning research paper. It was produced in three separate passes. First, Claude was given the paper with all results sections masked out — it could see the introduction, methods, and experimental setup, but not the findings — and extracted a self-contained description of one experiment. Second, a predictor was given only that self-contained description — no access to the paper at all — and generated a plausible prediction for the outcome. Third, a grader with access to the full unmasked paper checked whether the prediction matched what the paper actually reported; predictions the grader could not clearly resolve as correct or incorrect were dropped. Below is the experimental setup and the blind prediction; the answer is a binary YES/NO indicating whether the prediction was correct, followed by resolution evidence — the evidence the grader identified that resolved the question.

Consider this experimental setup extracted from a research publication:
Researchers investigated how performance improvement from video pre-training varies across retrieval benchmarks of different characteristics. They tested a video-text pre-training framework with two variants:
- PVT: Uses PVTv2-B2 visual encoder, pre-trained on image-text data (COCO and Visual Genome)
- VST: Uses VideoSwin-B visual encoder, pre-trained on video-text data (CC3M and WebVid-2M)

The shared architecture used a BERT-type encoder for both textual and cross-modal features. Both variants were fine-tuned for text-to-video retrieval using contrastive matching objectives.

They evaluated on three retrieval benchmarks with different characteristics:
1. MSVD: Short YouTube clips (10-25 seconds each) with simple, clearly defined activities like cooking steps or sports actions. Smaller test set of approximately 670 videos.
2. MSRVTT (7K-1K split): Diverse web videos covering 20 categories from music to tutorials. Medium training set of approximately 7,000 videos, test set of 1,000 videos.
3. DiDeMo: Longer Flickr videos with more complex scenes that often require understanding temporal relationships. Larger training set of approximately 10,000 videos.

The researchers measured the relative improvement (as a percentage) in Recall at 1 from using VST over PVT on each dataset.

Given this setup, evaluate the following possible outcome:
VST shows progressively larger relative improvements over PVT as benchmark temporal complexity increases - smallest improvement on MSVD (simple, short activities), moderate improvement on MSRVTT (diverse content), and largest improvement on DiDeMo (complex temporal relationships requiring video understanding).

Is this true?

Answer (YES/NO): YES